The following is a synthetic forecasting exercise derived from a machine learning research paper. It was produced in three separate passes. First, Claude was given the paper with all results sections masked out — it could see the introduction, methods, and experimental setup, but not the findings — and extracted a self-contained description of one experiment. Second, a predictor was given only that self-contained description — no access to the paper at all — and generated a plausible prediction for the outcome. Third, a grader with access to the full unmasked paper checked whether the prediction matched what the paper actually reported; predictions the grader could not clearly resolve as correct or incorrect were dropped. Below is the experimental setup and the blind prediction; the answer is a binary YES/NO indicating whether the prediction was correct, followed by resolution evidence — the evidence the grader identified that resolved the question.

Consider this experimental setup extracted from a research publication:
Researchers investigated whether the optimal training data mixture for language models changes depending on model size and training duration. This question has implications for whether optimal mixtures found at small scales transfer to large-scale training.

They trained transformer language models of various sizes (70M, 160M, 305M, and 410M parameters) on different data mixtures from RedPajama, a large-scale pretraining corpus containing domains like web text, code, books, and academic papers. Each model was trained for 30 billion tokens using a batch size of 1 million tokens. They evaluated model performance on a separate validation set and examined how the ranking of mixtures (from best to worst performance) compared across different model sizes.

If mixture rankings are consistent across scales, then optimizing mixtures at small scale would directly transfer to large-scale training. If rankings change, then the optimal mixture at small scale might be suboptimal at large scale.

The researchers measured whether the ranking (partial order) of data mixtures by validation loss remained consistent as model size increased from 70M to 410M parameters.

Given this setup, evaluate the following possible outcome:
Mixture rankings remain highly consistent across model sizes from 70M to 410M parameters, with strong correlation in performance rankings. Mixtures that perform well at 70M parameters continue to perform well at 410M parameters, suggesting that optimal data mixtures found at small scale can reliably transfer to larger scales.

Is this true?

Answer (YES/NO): NO